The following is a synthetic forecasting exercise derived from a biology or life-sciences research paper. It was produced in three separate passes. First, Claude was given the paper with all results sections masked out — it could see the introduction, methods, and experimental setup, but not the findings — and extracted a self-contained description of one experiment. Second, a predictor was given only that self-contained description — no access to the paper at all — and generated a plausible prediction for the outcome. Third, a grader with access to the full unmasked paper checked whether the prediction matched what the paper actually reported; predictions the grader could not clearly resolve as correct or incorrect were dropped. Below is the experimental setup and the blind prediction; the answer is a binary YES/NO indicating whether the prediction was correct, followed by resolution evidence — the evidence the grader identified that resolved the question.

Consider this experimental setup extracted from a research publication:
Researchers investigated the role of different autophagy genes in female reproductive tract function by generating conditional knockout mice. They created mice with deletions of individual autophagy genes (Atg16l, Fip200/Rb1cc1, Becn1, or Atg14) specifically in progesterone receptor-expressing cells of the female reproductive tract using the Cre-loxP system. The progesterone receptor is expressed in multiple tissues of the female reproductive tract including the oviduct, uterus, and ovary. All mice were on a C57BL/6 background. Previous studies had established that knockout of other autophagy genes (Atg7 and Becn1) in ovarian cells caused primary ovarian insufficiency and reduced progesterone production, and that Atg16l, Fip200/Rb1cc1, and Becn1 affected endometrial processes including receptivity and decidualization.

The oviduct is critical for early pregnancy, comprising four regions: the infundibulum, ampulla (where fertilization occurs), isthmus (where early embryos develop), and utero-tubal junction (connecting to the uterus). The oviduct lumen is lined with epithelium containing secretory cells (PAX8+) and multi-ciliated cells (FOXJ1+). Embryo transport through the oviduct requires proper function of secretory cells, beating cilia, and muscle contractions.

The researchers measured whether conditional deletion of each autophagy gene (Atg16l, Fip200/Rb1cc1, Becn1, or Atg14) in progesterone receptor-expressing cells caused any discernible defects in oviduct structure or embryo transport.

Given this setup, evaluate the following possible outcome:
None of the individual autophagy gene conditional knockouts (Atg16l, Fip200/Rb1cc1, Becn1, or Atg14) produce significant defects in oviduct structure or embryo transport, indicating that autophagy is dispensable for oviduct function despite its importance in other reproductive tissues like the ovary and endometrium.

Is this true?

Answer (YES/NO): NO